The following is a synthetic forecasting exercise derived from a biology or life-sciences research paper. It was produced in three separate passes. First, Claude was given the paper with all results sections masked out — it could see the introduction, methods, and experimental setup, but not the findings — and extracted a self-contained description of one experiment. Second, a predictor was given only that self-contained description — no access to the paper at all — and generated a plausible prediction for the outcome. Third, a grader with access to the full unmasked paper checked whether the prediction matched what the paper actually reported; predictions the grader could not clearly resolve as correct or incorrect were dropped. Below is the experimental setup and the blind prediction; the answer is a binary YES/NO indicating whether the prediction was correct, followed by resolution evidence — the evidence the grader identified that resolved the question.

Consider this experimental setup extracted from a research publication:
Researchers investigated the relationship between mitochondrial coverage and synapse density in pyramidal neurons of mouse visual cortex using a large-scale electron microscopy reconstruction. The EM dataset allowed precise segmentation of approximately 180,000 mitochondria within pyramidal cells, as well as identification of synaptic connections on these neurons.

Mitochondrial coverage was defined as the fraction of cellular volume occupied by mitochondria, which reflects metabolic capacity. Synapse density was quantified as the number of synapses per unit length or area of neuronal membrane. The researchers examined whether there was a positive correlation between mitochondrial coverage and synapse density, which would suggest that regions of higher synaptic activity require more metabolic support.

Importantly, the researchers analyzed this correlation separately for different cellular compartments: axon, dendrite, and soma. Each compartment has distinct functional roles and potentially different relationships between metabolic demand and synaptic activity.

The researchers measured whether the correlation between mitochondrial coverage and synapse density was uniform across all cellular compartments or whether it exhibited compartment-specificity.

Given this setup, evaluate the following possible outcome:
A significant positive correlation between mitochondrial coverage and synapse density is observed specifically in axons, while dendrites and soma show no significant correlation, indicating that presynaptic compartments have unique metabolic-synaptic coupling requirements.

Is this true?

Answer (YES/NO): NO